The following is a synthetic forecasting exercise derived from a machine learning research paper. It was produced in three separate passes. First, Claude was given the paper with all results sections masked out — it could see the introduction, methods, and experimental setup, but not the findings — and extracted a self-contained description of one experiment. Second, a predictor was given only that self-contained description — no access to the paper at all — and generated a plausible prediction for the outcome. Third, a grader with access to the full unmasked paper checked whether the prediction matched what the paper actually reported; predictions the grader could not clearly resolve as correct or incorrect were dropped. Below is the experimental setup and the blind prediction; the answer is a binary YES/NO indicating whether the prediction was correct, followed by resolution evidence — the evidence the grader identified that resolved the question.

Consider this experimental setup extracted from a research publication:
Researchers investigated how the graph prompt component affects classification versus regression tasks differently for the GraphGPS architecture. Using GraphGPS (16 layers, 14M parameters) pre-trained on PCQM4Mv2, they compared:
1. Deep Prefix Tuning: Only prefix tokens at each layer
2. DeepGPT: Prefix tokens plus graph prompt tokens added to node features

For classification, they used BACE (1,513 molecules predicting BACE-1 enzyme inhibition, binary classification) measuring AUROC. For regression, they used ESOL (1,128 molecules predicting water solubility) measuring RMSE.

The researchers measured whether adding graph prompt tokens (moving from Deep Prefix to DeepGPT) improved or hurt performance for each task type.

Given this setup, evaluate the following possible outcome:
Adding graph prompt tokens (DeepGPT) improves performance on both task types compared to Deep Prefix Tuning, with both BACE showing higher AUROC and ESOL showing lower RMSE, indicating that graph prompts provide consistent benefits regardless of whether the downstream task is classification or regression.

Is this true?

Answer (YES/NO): NO